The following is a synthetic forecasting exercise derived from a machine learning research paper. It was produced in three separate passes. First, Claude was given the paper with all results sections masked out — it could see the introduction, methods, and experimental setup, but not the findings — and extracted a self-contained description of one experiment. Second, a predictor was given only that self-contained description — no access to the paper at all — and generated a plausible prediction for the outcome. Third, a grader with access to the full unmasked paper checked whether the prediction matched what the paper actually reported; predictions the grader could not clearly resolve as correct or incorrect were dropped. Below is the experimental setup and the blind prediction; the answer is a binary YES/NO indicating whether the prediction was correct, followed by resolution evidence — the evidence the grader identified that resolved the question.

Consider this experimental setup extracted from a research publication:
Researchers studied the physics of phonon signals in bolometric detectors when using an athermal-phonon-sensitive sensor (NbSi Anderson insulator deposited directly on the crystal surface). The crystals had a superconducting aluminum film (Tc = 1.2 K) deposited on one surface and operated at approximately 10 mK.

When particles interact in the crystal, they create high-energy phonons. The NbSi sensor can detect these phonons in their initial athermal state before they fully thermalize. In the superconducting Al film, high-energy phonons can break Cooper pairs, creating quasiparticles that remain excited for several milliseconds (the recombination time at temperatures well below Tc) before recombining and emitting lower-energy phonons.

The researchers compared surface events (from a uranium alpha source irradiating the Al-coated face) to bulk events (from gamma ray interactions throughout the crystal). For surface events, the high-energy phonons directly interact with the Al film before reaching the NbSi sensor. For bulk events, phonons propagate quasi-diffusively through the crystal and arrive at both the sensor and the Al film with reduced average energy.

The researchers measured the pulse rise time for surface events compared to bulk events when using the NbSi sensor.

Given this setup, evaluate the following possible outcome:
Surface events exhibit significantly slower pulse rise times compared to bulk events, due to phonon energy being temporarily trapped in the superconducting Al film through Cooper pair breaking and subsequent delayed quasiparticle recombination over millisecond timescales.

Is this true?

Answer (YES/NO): YES